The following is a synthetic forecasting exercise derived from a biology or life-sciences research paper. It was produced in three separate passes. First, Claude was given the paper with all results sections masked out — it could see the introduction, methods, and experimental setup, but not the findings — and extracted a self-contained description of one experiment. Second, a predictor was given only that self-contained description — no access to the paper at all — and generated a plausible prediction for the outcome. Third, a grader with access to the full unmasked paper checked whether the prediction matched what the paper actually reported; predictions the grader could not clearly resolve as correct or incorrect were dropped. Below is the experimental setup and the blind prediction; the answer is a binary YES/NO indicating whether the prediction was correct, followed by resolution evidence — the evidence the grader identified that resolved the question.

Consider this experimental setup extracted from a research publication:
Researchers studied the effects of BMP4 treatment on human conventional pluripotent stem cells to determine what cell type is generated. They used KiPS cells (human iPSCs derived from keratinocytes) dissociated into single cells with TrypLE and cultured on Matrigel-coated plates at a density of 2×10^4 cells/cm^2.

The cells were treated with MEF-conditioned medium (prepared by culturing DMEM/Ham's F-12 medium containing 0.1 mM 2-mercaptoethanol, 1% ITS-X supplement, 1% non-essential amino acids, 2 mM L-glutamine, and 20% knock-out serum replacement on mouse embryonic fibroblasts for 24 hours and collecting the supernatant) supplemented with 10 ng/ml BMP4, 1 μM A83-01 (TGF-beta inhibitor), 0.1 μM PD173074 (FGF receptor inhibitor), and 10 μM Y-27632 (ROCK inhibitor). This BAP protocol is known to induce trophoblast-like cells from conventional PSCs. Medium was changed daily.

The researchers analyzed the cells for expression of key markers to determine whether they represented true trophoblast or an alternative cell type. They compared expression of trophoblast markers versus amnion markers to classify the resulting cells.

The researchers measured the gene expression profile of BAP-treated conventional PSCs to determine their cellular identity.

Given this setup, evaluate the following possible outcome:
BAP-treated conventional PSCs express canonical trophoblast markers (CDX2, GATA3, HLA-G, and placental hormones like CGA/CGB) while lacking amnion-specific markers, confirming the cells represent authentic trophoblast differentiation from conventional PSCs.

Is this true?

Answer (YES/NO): NO